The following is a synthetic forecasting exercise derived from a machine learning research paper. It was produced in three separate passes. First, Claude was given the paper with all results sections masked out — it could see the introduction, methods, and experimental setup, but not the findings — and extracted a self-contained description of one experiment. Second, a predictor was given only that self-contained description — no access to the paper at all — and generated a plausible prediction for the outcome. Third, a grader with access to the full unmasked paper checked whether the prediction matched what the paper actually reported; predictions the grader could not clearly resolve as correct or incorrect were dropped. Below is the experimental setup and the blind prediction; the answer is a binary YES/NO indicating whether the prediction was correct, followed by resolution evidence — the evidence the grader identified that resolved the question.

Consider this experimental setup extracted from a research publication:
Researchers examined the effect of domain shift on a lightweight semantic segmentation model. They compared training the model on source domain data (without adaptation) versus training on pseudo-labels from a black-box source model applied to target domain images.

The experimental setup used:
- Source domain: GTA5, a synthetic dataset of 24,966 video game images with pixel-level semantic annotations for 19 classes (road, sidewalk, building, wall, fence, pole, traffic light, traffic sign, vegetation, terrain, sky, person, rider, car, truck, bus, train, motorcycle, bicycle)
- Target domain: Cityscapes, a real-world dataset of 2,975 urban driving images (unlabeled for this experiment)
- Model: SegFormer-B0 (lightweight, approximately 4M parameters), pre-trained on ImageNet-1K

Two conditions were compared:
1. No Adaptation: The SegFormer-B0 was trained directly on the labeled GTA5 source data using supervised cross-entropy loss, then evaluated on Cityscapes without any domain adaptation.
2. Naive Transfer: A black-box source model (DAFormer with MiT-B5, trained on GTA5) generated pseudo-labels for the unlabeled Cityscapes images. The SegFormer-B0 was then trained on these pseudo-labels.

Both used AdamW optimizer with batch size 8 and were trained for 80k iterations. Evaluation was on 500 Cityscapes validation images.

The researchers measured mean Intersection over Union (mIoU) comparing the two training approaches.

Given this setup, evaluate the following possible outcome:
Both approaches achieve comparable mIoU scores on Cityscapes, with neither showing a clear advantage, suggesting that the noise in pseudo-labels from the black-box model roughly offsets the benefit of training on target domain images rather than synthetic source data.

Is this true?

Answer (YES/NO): NO